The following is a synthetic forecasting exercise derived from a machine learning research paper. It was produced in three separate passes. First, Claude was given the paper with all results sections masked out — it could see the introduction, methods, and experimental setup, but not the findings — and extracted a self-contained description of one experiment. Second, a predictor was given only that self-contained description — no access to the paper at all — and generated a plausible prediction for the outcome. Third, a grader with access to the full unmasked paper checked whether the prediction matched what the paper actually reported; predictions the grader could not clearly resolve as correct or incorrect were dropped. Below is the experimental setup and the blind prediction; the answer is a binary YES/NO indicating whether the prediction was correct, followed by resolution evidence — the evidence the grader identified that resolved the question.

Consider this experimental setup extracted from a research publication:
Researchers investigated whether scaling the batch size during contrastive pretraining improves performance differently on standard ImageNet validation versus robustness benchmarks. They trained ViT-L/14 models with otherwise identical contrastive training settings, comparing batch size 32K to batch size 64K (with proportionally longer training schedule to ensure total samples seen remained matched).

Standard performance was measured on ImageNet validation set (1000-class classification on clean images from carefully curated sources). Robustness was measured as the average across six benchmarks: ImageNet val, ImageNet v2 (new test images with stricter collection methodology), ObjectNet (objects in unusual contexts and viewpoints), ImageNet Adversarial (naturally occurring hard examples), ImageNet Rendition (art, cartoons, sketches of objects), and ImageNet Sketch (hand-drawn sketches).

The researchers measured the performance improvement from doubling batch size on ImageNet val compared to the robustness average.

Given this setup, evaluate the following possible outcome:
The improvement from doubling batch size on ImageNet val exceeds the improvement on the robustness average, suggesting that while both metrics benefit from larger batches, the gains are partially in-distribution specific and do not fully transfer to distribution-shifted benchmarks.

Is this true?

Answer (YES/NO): NO